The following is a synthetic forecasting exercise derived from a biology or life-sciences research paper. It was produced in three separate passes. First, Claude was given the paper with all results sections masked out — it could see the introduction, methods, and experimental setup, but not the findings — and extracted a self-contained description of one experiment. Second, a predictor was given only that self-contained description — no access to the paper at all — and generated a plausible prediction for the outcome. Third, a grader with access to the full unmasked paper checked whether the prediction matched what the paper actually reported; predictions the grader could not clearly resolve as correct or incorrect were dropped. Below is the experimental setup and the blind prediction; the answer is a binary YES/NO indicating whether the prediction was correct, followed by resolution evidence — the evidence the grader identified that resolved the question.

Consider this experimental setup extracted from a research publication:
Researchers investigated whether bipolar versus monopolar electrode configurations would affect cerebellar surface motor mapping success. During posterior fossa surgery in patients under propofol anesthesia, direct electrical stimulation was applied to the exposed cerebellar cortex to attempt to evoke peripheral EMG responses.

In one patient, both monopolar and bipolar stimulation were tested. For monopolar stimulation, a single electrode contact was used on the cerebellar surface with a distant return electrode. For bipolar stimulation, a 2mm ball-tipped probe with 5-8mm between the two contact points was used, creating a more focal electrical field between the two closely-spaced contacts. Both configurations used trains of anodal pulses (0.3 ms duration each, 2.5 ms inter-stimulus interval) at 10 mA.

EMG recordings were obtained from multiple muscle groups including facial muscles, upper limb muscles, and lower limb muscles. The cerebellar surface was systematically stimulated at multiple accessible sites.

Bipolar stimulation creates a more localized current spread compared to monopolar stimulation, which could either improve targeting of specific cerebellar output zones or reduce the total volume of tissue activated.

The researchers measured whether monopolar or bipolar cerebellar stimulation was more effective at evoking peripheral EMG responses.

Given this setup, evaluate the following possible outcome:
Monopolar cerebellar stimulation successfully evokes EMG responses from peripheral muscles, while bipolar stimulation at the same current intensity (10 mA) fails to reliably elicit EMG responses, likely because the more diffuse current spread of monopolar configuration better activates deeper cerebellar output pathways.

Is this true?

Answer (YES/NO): NO